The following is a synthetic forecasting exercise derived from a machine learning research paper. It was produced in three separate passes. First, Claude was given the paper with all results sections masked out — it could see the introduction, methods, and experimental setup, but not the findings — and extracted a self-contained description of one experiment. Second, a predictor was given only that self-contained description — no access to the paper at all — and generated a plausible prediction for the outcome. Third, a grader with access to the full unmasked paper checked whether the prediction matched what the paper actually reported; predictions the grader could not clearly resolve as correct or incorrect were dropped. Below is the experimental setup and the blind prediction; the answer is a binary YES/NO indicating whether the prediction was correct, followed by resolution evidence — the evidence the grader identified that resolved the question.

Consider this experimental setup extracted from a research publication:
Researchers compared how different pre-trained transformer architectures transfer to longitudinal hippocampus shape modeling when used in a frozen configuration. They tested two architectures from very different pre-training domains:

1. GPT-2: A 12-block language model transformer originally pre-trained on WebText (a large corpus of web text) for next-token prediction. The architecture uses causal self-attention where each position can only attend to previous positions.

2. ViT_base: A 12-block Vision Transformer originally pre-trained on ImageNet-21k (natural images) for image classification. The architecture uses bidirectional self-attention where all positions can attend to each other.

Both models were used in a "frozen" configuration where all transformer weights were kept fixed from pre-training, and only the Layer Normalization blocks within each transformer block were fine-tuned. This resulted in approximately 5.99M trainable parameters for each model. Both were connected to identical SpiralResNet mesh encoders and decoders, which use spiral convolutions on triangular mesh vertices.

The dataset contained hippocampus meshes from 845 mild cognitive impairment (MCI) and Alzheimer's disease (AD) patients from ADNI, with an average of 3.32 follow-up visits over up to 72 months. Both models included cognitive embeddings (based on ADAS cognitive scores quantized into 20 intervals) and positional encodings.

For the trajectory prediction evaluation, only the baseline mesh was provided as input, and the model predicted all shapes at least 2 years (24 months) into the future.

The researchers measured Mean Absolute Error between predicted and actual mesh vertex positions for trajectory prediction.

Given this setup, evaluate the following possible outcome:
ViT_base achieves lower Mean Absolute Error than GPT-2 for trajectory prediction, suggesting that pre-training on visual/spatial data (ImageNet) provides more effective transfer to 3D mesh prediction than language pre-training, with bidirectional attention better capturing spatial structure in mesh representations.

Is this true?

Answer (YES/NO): YES